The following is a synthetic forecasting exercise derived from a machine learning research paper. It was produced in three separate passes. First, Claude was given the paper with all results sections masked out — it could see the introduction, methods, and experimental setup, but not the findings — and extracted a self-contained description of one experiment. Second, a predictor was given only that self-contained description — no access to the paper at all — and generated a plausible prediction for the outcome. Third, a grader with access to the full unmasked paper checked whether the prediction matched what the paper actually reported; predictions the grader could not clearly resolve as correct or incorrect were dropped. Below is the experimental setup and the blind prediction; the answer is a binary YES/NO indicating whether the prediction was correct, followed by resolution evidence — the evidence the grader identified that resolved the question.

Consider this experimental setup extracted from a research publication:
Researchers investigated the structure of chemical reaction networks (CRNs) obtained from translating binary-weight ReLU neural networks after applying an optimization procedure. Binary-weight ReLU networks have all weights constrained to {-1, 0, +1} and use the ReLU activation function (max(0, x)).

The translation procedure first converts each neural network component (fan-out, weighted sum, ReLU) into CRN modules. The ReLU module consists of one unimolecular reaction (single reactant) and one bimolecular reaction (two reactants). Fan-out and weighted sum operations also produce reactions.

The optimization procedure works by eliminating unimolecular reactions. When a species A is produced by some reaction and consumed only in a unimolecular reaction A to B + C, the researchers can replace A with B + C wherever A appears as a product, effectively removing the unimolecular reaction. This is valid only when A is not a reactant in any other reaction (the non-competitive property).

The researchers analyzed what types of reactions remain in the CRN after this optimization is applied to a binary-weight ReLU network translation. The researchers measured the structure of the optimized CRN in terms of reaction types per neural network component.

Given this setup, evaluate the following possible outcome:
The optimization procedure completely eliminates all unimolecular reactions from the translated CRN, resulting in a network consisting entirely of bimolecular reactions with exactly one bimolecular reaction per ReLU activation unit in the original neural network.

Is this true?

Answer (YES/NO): NO